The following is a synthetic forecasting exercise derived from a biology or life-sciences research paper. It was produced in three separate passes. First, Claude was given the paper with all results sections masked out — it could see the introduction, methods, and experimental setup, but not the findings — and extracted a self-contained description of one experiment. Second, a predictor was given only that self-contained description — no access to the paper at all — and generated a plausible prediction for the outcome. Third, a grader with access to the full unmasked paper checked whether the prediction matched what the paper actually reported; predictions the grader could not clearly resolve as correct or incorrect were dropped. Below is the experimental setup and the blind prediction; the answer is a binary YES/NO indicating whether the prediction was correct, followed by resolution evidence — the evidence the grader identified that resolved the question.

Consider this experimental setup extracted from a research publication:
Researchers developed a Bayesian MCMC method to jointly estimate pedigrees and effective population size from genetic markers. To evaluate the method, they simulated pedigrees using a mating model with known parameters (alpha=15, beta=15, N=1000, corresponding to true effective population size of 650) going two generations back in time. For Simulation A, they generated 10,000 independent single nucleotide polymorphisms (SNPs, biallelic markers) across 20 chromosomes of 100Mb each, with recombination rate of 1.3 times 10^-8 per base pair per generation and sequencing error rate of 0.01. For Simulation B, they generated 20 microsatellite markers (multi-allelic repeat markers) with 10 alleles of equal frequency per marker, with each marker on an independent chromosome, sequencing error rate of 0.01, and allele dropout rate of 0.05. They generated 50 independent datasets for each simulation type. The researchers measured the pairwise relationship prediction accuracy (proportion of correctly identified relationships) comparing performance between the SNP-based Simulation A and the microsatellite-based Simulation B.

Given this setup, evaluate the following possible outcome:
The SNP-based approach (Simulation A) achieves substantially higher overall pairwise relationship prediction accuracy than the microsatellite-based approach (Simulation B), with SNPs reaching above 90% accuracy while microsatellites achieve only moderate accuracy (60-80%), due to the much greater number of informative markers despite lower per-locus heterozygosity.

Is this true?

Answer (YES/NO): NO